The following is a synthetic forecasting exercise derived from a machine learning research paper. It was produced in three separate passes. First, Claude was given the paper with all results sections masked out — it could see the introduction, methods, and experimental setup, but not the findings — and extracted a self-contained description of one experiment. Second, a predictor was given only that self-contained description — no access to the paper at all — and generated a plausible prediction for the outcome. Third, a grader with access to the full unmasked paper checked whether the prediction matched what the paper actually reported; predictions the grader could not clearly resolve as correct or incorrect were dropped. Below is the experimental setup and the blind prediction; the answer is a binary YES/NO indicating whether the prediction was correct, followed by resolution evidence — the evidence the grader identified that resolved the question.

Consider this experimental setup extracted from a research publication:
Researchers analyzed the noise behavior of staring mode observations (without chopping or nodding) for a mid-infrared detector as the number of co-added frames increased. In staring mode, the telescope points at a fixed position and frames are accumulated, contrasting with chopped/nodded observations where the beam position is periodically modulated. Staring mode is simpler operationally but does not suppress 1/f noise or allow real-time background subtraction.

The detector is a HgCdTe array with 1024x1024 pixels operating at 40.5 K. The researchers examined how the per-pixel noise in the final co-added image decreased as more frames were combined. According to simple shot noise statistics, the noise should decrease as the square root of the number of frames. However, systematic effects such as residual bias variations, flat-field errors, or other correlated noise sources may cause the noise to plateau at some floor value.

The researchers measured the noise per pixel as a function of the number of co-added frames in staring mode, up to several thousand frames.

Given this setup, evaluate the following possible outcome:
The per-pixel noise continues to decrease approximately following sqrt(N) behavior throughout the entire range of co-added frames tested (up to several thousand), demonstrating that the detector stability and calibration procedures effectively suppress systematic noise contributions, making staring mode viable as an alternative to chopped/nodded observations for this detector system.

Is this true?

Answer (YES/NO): NO